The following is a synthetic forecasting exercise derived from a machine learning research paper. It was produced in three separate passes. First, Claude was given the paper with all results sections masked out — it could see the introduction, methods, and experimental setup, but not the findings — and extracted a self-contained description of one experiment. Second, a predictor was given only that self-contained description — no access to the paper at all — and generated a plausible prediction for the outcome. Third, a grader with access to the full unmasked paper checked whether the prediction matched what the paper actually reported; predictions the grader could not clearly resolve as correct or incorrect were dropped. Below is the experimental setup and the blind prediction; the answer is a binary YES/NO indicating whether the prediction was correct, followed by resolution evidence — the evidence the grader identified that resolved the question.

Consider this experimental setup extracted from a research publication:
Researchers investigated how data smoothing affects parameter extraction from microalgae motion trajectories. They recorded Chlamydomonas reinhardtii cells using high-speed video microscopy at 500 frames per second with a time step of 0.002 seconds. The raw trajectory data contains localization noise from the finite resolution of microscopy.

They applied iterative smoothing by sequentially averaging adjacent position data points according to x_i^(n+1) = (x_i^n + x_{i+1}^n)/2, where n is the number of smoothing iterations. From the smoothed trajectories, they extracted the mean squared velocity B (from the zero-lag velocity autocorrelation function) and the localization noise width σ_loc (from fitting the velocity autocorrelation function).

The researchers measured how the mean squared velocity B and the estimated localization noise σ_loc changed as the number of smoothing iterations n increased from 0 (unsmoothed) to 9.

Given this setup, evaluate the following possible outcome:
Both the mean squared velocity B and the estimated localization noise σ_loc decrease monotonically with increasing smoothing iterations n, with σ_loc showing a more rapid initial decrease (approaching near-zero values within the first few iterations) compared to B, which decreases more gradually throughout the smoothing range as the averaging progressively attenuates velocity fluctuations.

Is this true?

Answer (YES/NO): NO